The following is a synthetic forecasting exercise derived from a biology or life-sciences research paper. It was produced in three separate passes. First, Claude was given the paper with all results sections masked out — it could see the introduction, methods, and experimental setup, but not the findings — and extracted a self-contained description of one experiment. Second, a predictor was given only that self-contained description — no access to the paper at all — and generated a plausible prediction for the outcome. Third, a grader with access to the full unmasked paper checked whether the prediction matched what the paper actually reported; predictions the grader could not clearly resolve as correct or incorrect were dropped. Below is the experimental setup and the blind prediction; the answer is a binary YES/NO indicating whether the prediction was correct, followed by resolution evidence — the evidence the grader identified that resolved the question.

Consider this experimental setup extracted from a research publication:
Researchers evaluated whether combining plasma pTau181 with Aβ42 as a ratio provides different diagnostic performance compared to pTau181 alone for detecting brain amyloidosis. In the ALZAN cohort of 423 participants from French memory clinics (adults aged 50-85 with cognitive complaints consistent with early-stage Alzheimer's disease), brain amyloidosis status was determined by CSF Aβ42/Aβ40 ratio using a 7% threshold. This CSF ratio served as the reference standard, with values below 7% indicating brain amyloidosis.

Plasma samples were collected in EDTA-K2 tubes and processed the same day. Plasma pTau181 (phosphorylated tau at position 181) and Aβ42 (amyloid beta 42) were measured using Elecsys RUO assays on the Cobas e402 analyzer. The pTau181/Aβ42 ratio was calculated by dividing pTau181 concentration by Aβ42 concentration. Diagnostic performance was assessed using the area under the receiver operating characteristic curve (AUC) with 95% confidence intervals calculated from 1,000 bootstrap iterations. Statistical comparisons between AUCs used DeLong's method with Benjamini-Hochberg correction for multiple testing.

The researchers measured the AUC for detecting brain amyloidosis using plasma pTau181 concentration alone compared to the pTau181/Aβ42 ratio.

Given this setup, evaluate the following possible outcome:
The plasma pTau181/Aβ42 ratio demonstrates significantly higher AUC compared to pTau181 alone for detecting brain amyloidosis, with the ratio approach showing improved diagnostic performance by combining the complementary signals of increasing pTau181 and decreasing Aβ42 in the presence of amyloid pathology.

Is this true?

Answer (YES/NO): YES